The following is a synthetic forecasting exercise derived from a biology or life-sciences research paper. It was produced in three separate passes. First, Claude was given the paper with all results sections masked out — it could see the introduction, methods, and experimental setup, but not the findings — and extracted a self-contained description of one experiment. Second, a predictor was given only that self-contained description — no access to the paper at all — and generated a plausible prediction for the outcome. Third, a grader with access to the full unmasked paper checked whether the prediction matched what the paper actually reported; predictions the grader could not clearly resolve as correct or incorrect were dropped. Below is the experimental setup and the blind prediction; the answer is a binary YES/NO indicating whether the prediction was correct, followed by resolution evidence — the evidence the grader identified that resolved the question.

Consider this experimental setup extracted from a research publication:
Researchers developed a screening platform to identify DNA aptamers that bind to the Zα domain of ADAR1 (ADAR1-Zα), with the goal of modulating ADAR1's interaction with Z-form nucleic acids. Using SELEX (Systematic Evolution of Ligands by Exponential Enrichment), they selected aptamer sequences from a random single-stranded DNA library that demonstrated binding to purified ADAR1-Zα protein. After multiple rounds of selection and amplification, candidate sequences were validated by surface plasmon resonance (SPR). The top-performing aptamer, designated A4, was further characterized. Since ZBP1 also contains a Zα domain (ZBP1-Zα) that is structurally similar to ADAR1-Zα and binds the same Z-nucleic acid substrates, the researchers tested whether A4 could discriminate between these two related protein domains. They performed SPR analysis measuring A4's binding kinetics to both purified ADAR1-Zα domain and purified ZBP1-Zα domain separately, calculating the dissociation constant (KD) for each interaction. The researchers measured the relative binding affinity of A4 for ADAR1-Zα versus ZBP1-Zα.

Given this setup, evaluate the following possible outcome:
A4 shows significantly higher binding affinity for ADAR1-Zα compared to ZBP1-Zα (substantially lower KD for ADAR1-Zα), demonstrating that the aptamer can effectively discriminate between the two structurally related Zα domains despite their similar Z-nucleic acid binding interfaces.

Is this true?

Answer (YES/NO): YES